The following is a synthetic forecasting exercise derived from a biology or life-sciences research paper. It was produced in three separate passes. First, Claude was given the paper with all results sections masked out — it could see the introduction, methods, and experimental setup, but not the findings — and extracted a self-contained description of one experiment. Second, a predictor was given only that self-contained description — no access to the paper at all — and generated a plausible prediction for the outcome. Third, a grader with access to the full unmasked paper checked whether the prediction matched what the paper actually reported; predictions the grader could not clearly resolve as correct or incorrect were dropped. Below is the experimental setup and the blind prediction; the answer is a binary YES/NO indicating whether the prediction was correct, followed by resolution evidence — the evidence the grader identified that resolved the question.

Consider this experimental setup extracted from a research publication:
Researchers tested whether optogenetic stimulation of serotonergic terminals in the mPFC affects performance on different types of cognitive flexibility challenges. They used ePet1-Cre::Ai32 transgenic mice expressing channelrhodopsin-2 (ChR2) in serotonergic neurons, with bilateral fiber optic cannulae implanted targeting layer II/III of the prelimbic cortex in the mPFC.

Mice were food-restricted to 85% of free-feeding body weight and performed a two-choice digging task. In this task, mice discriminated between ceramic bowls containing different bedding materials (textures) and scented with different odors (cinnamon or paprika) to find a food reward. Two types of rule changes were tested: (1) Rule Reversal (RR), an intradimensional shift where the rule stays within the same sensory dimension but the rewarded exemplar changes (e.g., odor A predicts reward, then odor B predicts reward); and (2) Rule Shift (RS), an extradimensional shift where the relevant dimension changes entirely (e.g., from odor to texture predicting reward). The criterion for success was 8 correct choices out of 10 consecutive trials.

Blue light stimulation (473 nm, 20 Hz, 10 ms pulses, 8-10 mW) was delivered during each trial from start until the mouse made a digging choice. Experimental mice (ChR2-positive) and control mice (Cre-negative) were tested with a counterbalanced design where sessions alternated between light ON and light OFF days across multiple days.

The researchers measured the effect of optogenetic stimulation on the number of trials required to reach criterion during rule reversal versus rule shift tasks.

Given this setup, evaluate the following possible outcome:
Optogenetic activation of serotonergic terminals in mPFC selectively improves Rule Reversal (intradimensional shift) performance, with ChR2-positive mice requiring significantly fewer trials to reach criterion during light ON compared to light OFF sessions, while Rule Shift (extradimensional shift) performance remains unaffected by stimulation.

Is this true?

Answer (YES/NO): NO